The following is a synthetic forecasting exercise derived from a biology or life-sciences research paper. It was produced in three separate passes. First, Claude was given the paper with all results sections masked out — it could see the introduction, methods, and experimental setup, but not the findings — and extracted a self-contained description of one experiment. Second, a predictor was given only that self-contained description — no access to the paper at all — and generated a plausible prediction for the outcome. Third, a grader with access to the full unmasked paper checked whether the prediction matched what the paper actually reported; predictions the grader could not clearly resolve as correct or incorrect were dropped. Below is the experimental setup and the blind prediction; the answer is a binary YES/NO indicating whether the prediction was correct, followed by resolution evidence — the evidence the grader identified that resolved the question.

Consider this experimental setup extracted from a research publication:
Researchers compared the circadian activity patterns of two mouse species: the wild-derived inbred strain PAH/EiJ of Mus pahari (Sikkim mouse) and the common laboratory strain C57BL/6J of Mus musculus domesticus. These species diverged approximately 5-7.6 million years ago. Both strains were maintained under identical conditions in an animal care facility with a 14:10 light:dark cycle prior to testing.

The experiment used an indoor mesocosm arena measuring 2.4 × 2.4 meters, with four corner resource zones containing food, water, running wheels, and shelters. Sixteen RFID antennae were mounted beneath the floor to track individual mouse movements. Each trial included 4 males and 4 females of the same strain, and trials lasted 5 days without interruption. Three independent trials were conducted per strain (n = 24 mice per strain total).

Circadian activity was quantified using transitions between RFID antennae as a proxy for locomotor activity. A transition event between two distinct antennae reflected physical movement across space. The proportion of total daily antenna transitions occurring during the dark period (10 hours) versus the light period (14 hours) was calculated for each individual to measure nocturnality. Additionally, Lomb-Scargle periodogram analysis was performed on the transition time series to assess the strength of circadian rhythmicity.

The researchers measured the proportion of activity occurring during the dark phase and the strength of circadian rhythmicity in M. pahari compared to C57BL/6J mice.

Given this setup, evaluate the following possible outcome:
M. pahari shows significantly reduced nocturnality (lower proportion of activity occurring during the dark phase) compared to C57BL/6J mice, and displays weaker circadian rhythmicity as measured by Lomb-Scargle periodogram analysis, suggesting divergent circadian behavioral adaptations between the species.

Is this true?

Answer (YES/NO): NO